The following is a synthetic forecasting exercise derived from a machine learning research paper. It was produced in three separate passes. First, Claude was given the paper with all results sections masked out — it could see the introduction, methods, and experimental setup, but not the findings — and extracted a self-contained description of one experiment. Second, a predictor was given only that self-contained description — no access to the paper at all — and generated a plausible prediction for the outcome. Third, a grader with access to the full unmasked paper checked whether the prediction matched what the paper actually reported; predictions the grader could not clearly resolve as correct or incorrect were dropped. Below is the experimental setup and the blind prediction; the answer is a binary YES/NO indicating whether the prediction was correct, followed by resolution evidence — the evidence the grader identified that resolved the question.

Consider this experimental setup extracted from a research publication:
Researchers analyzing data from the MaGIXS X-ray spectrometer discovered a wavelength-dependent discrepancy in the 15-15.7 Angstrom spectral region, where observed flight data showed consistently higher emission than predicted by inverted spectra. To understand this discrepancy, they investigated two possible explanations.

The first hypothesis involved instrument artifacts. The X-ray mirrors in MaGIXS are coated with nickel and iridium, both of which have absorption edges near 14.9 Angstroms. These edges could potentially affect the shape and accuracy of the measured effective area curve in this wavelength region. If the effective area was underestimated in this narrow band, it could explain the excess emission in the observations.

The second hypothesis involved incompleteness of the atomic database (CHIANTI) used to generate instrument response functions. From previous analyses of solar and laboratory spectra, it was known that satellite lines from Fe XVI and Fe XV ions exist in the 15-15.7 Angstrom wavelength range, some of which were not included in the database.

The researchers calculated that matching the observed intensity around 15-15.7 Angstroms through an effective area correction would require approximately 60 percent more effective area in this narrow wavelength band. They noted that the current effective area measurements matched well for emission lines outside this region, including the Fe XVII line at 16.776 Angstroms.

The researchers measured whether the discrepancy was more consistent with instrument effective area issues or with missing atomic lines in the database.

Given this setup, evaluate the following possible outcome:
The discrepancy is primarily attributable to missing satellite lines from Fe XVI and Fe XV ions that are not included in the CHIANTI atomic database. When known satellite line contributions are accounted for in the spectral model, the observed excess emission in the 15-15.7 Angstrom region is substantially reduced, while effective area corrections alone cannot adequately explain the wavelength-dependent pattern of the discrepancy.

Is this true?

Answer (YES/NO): NO